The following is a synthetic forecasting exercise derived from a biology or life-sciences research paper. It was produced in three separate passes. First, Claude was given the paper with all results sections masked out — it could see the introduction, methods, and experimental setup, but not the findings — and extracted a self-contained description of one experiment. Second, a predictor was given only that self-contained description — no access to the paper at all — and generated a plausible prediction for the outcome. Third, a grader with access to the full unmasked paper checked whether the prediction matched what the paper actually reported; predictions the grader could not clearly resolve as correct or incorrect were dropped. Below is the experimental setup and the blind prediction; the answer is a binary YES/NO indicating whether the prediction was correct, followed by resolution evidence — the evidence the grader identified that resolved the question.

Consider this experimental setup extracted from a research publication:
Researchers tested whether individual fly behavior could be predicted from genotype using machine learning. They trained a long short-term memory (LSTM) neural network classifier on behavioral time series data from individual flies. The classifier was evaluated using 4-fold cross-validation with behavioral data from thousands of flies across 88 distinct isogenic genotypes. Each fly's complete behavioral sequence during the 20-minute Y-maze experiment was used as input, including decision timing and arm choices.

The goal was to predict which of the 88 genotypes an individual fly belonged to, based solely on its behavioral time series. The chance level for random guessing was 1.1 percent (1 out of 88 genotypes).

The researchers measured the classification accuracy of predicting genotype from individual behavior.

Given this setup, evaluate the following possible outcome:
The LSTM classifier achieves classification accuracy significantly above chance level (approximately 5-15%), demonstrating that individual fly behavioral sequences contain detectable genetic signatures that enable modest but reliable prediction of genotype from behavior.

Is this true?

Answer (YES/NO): NO